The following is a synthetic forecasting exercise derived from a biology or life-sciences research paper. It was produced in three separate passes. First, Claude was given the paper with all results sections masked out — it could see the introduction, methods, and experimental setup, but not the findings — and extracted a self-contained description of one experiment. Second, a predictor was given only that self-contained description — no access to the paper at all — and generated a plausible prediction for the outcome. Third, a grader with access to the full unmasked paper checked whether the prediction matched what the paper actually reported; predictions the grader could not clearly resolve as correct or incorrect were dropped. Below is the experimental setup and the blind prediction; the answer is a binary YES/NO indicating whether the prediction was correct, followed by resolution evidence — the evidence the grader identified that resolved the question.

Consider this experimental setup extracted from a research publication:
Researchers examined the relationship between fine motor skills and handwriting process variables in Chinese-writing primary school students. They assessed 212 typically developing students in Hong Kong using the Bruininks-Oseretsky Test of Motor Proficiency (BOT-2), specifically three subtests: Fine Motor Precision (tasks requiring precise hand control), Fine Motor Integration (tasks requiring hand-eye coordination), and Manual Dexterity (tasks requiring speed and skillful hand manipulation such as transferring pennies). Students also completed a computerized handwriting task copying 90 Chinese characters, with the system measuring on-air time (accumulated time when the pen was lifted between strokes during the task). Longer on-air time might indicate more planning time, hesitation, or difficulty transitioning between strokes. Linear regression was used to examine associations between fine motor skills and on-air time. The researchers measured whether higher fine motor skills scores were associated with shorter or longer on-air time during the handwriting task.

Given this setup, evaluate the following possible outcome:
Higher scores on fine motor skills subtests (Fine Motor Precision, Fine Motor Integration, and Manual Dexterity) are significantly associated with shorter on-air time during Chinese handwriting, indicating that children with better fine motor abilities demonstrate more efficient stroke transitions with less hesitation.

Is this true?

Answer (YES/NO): NO